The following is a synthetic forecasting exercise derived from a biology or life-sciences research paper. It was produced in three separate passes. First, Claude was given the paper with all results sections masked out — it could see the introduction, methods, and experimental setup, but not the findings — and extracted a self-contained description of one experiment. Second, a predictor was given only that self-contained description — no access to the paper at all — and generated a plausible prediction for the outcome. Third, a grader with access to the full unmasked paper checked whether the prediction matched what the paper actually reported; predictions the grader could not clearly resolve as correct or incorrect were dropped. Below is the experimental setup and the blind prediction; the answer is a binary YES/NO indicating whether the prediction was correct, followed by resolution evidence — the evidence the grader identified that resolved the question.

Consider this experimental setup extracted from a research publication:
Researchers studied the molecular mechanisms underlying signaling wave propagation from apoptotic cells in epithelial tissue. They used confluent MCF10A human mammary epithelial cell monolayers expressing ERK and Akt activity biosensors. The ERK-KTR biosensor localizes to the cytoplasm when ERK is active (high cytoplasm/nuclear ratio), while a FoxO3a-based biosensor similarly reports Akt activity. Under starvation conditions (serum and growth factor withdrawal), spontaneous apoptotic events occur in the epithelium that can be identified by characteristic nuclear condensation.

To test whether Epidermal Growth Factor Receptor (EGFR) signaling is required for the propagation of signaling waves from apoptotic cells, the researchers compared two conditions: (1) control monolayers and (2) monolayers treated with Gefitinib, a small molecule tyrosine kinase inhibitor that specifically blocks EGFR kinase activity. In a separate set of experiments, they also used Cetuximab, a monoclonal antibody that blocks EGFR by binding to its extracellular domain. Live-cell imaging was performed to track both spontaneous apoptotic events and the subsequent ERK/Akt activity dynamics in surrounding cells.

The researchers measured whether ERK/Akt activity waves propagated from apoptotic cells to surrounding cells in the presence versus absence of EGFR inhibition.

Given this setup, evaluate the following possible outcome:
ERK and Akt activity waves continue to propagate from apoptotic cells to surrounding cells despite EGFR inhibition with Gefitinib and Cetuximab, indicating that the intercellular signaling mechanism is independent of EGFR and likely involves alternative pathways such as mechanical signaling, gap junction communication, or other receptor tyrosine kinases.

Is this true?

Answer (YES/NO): NO